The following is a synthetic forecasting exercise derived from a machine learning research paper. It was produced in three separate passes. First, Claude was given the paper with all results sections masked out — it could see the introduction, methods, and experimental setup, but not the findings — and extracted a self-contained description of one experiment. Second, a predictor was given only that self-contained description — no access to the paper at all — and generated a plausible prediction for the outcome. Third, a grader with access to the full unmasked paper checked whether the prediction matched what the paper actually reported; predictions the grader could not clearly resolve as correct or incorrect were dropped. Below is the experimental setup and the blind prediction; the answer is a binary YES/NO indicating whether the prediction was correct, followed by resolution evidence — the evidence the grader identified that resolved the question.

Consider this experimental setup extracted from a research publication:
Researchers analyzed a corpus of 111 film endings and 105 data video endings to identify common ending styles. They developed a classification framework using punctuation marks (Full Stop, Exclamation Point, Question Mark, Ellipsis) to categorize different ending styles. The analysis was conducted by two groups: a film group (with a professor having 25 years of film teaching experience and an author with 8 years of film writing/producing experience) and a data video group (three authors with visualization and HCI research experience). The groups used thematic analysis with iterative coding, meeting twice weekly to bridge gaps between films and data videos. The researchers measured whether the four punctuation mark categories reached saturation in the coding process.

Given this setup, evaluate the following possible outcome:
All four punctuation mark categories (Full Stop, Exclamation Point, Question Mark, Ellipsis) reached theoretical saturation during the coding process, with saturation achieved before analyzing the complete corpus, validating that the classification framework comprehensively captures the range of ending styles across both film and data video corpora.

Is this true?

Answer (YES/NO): NO